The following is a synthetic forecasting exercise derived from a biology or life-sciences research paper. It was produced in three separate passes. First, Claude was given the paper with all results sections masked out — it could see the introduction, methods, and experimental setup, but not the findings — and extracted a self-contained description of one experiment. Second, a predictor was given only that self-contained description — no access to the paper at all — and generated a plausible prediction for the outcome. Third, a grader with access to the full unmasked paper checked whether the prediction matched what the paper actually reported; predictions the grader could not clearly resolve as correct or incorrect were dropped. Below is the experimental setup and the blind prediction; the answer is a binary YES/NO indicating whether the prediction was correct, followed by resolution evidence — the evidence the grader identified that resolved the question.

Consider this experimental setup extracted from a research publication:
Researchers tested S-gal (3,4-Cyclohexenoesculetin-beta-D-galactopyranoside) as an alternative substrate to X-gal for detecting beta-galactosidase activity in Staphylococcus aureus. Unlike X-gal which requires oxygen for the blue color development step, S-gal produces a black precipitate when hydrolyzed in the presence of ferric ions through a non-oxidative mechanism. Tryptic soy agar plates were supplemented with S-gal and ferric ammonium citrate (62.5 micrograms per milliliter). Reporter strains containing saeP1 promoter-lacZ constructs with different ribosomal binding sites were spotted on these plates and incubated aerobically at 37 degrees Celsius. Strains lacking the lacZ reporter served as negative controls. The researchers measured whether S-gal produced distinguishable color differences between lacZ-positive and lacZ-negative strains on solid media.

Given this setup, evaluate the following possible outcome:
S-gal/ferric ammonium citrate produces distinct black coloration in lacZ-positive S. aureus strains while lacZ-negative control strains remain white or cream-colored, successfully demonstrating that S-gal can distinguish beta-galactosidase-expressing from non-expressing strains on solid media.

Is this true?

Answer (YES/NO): YES